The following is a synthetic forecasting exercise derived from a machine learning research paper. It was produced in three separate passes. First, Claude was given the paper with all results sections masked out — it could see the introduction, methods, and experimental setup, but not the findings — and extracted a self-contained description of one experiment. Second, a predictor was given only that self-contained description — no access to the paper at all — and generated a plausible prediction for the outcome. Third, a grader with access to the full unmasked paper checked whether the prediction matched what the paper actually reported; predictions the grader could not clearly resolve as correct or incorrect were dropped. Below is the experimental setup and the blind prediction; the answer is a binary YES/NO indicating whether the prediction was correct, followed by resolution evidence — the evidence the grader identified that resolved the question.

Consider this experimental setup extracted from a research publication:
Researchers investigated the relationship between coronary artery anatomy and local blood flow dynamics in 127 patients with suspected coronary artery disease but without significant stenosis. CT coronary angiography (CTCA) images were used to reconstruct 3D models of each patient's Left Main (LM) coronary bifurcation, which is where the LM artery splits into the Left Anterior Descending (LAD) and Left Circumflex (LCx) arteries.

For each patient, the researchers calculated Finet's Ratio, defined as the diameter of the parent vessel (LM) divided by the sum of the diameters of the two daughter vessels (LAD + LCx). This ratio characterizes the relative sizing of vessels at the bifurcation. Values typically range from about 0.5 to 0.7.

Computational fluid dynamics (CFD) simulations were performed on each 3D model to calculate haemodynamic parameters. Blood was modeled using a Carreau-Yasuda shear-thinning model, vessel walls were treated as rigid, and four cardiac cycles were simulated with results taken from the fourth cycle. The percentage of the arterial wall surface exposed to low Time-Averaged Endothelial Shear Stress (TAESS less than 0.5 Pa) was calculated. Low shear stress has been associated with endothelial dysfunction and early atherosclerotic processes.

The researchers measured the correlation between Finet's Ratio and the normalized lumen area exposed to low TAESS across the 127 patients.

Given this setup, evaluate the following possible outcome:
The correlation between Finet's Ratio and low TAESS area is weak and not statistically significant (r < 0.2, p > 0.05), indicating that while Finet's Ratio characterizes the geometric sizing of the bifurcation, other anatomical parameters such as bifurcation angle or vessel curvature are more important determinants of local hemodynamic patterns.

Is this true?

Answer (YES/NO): NO